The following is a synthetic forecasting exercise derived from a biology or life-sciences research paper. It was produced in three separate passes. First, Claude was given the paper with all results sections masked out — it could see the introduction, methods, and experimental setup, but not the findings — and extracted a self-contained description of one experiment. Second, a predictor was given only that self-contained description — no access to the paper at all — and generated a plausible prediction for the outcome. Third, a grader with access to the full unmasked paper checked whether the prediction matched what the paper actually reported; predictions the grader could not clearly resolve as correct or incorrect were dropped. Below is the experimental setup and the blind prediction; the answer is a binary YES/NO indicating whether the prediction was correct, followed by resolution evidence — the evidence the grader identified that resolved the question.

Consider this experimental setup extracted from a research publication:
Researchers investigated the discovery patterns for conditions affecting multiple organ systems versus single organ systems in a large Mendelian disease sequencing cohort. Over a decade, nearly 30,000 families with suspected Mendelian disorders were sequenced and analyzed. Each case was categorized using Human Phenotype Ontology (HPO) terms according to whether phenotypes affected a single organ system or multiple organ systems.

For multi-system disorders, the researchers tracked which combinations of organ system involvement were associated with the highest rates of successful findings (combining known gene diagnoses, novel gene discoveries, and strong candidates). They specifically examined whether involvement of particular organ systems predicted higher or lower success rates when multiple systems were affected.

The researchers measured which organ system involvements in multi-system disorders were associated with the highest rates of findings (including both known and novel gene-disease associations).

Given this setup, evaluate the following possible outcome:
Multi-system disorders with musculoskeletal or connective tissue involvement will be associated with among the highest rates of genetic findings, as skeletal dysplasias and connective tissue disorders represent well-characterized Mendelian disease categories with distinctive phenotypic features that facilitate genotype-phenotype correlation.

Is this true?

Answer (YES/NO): YES